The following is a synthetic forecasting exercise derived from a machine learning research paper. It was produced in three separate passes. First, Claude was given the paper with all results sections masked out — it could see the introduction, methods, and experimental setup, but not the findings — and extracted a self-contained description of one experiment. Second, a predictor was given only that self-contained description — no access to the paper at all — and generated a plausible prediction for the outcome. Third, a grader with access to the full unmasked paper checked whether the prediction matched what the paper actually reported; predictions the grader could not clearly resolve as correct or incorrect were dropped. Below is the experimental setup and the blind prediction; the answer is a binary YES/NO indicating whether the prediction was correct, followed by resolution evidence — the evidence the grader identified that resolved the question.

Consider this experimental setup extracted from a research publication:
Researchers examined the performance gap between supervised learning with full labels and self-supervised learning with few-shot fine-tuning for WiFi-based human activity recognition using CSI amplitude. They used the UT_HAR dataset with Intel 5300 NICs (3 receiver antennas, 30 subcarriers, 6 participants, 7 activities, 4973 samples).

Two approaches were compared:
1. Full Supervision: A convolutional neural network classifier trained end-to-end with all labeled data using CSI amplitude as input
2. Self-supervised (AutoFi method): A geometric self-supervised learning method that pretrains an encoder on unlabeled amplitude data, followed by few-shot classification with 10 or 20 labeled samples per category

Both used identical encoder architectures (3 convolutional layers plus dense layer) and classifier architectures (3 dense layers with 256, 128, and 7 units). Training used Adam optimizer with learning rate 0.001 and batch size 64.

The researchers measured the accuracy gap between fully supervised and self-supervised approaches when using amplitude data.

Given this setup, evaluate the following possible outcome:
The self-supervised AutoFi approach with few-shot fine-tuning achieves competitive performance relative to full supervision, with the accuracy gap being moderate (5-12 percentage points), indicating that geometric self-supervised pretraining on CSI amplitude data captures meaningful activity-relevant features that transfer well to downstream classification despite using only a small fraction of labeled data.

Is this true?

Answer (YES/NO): NO